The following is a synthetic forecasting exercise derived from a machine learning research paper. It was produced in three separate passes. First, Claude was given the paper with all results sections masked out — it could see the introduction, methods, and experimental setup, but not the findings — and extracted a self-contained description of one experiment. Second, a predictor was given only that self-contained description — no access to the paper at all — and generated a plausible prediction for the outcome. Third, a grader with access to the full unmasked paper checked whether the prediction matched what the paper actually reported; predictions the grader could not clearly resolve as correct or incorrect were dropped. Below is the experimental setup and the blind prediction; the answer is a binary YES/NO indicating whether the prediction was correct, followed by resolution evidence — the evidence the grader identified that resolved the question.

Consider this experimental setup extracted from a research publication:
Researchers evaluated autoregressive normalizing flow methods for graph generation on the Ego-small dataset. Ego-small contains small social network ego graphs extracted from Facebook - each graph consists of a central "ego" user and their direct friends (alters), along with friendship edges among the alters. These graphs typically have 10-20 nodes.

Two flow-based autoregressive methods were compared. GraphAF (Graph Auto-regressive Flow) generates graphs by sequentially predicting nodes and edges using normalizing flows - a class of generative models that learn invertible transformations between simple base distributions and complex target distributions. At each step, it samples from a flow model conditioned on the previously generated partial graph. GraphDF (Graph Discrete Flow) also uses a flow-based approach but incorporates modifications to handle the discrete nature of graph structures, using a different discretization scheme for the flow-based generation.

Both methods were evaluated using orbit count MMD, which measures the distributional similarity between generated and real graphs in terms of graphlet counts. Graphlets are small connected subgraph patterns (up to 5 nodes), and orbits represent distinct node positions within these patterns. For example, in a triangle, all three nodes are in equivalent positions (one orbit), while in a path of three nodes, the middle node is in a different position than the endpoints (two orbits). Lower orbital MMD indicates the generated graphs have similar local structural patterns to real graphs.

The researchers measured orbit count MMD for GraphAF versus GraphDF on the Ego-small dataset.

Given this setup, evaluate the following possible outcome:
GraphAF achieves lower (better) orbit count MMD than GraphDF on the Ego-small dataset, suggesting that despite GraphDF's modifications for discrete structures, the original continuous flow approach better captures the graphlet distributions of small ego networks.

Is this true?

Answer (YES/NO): YES